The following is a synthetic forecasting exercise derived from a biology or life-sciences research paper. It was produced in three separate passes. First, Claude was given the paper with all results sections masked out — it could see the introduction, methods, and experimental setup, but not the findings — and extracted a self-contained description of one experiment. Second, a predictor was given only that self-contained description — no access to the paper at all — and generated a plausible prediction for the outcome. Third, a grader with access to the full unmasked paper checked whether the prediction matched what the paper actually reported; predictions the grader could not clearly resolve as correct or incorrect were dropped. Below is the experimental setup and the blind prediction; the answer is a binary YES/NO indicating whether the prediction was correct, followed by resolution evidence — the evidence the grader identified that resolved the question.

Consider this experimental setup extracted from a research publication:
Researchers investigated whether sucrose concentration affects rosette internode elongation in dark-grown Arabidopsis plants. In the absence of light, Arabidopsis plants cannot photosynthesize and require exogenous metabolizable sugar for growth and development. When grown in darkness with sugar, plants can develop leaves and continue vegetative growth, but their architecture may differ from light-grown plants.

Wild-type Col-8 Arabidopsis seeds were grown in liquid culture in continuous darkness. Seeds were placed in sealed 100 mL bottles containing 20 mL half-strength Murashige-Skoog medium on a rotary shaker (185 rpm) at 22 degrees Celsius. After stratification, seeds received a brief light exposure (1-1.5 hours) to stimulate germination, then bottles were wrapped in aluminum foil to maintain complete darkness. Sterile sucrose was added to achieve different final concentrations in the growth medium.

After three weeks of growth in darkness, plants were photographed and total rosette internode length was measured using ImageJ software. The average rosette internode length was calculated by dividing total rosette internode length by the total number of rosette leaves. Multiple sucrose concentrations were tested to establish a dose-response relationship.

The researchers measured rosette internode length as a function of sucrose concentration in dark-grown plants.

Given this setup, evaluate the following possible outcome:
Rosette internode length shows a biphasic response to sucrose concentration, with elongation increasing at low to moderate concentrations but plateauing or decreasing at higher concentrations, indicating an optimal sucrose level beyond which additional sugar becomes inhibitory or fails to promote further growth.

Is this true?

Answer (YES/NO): NO